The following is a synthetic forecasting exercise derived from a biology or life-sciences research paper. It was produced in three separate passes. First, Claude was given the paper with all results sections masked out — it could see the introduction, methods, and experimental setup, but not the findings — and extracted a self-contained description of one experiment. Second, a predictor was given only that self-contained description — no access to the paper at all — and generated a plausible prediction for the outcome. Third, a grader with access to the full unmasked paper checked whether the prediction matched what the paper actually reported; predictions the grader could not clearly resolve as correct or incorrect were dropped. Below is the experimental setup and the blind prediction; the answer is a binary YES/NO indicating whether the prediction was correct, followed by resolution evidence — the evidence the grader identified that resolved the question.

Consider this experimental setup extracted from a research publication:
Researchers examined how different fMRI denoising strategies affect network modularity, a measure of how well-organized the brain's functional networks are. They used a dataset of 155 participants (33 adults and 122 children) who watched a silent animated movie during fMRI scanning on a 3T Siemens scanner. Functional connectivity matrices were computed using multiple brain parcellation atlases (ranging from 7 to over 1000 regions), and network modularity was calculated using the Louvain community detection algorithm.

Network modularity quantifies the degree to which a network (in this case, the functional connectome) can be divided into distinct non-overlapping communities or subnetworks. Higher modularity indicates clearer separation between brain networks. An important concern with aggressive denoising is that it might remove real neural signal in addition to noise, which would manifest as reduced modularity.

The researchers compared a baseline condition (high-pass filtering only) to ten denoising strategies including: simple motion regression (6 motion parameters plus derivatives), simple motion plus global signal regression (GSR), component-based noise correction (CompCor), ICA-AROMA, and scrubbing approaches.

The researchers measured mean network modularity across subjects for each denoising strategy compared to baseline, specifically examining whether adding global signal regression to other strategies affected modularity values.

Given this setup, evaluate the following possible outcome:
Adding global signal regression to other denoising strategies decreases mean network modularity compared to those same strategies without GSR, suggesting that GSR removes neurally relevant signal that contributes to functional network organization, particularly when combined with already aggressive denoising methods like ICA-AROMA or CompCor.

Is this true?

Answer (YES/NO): NO